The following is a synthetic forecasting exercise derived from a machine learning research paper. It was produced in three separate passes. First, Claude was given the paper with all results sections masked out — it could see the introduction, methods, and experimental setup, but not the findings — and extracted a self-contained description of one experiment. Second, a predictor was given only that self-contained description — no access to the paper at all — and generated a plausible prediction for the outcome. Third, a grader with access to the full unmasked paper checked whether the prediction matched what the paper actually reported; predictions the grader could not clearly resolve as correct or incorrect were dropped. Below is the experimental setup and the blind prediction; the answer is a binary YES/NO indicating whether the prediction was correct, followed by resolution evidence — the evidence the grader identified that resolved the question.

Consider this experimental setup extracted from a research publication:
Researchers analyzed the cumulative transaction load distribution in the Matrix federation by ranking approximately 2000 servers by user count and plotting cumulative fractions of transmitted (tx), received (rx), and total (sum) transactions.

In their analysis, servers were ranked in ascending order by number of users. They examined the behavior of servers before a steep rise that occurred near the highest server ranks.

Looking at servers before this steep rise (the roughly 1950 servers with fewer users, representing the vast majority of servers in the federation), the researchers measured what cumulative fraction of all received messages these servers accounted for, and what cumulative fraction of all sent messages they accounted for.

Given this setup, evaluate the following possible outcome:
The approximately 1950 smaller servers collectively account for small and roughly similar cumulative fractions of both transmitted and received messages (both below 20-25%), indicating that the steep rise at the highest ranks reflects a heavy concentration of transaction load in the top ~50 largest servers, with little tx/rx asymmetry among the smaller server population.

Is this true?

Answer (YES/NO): NO